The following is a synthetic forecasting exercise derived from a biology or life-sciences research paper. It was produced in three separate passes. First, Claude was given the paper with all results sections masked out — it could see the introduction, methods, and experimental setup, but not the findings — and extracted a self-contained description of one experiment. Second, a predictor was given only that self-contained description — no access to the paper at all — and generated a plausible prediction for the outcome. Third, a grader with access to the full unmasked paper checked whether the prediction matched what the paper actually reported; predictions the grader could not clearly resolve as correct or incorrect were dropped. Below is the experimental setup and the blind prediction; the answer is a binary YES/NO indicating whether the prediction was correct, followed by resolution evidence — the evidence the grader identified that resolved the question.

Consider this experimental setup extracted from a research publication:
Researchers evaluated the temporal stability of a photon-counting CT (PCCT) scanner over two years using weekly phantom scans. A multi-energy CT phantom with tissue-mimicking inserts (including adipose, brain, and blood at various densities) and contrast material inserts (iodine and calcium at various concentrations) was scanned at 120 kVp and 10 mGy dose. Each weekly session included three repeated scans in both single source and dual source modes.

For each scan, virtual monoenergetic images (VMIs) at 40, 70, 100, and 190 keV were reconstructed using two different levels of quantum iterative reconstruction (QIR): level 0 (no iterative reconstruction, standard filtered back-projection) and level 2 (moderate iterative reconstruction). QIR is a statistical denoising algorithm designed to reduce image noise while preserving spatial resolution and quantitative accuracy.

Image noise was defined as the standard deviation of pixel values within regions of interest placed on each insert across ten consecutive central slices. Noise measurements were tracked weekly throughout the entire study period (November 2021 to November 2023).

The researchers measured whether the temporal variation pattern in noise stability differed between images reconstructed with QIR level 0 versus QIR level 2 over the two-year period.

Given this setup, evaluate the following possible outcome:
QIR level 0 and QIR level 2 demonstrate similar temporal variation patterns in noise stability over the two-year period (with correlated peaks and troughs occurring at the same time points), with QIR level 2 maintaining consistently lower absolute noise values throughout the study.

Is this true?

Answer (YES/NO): YES